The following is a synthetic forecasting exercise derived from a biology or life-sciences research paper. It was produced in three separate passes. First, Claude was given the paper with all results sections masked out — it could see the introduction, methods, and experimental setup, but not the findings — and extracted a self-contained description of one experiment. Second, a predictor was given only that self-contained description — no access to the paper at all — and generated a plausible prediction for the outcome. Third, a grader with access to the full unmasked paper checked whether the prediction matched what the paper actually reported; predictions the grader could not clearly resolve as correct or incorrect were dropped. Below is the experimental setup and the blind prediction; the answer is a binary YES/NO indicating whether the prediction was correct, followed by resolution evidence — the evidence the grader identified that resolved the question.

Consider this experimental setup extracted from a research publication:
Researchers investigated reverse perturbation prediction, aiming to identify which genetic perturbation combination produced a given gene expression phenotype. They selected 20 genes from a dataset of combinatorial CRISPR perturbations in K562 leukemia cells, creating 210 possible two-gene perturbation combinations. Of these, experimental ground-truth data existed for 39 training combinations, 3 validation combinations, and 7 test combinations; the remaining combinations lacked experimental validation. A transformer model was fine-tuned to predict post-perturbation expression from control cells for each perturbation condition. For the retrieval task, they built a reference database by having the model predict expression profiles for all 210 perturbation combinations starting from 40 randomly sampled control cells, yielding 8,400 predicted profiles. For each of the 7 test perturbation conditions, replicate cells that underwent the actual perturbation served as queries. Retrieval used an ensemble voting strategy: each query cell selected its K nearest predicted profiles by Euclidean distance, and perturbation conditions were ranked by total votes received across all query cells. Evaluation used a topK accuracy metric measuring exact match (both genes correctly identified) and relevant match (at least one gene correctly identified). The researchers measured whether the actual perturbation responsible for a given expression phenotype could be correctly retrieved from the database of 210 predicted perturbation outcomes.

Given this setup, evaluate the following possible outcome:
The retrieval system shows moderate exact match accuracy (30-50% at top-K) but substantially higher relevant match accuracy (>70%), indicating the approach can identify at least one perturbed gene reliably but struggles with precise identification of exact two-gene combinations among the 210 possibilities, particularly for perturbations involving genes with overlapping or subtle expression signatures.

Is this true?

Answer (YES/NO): NO